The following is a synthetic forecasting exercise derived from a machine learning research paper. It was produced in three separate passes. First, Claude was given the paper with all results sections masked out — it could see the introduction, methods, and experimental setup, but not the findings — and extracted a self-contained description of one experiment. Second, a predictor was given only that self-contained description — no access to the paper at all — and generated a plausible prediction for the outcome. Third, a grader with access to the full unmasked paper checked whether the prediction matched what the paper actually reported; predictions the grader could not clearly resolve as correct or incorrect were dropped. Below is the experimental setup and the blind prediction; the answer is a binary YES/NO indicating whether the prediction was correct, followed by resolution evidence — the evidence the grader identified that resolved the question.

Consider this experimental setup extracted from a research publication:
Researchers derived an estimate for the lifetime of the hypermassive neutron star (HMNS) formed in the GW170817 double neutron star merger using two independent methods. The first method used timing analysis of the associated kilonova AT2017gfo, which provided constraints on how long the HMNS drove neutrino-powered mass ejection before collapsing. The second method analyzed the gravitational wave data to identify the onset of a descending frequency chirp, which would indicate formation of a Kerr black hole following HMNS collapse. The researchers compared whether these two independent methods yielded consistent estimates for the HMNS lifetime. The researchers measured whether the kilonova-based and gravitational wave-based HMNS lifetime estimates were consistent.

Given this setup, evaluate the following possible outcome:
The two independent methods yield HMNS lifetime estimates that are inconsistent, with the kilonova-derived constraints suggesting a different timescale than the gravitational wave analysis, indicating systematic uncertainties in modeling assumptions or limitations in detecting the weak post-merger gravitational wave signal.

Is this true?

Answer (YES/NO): NO